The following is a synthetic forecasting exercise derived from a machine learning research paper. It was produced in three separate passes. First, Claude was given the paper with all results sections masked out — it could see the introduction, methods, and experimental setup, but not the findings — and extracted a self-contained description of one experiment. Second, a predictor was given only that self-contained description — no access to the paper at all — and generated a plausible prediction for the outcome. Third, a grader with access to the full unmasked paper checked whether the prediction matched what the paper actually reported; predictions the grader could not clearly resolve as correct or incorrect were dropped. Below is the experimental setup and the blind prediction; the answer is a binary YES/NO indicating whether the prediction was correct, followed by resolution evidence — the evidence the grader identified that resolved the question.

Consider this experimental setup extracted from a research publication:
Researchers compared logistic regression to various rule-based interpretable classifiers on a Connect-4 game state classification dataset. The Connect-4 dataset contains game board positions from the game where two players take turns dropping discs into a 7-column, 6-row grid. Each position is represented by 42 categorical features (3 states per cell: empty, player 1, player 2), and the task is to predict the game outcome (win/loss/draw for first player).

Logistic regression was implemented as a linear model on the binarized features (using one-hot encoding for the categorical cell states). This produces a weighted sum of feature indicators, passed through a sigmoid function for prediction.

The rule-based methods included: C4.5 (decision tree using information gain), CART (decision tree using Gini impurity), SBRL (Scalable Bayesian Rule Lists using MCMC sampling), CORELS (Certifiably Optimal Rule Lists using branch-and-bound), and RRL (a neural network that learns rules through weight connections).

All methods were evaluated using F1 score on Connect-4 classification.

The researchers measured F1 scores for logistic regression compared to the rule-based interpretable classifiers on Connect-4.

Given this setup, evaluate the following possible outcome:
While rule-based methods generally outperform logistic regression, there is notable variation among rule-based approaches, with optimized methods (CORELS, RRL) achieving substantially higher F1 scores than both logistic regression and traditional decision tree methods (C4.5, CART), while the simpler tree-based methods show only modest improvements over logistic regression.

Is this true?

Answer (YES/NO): NO